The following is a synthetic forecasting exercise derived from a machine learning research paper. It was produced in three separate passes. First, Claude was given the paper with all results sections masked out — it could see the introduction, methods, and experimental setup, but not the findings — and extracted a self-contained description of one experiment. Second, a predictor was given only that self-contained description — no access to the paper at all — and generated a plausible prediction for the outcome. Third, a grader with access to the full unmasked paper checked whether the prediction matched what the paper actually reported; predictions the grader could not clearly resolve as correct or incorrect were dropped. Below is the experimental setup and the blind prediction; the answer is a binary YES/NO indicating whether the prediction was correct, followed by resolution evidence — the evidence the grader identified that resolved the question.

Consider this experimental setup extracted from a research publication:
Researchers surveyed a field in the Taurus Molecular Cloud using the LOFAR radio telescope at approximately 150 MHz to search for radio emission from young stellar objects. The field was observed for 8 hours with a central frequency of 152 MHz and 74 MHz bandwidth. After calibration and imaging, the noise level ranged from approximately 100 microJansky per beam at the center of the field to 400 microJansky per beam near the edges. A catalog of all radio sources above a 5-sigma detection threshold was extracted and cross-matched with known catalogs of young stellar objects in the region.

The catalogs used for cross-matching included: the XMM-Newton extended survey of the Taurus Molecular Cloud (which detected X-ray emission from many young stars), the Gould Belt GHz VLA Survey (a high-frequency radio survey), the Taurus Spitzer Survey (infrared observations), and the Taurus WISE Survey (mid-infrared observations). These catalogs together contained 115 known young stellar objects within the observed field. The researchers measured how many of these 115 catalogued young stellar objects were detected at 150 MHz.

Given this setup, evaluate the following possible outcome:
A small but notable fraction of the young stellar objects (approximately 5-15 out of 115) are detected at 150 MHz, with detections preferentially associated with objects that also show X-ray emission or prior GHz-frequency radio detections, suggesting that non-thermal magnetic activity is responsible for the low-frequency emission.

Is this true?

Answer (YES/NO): NO